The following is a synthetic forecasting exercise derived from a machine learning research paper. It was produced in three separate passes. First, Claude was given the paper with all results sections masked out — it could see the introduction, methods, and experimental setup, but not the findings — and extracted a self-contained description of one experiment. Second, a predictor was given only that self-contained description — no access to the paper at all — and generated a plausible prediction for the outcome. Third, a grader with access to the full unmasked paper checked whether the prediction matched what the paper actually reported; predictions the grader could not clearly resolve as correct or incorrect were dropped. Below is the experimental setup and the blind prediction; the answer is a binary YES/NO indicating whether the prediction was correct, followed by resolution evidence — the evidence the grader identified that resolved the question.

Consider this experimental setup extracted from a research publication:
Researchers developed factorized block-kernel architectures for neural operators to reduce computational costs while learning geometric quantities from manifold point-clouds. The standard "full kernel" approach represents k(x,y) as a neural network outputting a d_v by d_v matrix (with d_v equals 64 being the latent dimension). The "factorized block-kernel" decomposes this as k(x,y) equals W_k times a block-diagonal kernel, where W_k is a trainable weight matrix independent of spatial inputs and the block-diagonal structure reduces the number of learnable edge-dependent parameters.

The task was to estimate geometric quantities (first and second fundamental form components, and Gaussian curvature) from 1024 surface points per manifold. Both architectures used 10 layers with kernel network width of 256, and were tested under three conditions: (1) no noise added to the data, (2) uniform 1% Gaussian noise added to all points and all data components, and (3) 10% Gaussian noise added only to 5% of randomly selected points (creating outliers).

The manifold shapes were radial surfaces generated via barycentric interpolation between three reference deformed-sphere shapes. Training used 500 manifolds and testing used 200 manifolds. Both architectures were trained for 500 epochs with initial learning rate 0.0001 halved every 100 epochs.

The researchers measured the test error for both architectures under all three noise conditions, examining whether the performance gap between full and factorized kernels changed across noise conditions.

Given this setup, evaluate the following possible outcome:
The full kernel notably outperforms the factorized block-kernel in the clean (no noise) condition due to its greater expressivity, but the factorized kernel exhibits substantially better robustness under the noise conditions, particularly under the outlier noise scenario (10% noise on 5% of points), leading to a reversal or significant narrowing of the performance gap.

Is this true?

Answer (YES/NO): NO